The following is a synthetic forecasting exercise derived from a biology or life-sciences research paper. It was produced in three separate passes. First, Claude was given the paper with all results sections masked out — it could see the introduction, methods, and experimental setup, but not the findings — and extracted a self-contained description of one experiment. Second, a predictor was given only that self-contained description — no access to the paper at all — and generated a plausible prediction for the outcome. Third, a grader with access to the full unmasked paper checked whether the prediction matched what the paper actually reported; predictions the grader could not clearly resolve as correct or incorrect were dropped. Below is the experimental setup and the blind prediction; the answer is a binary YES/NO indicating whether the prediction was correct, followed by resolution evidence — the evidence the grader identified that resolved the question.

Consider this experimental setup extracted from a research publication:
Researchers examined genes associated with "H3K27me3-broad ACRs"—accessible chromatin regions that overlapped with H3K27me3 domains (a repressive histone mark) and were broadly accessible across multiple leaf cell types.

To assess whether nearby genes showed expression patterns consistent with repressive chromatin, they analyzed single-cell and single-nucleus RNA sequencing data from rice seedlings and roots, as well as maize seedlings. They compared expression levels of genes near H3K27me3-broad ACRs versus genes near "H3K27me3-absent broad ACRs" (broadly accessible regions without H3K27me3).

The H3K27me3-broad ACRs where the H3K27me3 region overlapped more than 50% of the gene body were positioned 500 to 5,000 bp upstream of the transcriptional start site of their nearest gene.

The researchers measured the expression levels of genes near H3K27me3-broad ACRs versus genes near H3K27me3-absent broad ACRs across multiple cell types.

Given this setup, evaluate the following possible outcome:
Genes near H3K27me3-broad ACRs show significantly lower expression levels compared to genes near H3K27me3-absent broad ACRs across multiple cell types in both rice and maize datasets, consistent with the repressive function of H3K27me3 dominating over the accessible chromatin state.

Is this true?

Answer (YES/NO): YES